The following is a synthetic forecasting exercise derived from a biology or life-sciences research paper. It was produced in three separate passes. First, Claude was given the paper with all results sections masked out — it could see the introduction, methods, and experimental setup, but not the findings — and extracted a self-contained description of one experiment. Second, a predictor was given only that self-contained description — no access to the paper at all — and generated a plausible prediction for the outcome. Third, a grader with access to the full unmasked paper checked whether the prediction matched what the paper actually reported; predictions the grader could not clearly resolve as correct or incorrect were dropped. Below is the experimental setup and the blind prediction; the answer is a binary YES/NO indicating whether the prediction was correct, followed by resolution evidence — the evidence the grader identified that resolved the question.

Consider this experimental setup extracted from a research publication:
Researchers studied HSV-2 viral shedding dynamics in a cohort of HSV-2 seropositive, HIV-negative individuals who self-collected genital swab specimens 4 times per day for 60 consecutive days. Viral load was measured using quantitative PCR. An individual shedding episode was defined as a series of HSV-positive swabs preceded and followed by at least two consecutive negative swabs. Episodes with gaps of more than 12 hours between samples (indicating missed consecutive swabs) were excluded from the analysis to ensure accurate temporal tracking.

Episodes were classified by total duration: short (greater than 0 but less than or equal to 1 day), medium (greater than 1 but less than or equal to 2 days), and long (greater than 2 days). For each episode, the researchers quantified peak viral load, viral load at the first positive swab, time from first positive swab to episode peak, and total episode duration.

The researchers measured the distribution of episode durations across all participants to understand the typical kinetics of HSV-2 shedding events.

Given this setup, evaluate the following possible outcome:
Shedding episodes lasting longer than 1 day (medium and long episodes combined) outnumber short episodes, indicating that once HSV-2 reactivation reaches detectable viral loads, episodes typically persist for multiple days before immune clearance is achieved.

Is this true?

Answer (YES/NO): NO